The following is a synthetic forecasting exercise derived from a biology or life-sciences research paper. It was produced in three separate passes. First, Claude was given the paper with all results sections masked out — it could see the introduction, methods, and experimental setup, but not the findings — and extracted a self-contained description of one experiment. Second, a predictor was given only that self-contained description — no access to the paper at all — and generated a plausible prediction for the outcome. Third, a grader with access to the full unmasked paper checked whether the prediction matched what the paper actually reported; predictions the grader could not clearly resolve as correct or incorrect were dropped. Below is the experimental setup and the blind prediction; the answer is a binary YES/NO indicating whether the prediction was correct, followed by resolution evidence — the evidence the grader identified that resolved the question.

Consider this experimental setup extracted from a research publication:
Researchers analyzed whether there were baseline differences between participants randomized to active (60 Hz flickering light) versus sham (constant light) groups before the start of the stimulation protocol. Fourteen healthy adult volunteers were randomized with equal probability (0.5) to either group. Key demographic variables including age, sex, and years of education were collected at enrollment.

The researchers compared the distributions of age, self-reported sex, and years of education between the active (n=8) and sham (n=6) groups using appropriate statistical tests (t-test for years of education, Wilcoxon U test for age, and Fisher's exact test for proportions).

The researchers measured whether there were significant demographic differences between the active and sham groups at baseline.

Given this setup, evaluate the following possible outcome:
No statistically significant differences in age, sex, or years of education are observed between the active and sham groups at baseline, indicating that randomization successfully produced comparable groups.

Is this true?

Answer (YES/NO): YES